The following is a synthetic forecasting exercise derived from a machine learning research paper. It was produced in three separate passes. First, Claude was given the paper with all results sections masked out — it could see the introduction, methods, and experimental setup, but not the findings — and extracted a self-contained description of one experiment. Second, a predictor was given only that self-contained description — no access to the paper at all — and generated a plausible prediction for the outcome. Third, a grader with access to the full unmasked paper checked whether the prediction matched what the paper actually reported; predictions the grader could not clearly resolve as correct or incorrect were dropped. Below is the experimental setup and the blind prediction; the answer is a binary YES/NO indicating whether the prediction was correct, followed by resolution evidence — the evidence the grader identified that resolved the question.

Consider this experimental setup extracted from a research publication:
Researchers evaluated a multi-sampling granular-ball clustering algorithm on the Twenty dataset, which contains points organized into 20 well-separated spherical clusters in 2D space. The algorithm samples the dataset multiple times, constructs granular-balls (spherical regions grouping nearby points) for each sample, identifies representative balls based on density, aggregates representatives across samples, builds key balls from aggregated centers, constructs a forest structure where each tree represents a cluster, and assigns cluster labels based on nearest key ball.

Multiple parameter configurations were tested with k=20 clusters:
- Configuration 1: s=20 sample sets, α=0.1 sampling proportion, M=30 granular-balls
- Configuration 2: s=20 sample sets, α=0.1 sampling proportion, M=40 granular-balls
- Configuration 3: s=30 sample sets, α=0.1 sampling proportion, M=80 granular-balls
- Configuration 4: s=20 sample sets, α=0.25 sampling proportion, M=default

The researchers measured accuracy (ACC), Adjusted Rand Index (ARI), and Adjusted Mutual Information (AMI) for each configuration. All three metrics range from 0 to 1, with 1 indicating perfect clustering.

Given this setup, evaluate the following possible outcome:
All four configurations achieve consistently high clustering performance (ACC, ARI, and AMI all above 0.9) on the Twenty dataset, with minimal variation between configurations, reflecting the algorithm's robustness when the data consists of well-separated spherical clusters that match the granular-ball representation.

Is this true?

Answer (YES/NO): YES